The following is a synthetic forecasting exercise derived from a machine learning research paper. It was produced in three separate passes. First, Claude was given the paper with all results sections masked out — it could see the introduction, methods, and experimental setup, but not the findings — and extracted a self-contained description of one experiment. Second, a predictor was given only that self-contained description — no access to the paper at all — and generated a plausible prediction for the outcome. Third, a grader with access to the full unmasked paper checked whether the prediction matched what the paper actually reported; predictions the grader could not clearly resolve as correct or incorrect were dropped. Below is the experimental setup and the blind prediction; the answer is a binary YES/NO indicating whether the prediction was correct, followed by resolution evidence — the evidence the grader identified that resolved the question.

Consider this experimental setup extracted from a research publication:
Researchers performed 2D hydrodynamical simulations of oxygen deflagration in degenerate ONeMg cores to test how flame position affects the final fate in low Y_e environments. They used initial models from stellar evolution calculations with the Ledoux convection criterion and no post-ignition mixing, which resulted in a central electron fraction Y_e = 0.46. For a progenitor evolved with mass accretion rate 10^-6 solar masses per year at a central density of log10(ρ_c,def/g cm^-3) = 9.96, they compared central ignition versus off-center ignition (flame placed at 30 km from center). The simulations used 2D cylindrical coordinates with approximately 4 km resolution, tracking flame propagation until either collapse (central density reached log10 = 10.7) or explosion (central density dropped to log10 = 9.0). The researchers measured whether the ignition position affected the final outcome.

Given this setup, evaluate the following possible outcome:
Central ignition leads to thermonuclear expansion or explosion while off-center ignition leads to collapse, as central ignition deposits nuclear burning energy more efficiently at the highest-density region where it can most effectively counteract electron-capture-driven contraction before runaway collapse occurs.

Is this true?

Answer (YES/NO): NO